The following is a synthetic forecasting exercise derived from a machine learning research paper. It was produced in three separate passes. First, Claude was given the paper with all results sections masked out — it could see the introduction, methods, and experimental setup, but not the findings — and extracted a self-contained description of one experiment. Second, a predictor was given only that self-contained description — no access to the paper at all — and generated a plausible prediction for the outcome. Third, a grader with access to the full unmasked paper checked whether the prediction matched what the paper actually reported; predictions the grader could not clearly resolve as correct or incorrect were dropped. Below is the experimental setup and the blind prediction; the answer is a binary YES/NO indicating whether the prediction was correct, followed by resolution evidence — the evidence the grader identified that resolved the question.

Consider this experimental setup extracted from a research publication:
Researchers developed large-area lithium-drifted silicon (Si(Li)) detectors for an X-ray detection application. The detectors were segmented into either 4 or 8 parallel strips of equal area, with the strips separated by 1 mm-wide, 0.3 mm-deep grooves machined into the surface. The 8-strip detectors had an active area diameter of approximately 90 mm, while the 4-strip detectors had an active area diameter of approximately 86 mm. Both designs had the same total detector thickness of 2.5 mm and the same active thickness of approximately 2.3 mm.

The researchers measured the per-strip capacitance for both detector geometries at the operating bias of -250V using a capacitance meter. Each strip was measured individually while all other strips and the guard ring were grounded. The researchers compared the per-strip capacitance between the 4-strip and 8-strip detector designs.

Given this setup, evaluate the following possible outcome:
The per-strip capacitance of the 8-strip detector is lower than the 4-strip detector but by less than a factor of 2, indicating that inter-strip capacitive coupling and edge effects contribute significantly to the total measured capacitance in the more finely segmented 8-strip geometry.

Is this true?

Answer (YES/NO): NO